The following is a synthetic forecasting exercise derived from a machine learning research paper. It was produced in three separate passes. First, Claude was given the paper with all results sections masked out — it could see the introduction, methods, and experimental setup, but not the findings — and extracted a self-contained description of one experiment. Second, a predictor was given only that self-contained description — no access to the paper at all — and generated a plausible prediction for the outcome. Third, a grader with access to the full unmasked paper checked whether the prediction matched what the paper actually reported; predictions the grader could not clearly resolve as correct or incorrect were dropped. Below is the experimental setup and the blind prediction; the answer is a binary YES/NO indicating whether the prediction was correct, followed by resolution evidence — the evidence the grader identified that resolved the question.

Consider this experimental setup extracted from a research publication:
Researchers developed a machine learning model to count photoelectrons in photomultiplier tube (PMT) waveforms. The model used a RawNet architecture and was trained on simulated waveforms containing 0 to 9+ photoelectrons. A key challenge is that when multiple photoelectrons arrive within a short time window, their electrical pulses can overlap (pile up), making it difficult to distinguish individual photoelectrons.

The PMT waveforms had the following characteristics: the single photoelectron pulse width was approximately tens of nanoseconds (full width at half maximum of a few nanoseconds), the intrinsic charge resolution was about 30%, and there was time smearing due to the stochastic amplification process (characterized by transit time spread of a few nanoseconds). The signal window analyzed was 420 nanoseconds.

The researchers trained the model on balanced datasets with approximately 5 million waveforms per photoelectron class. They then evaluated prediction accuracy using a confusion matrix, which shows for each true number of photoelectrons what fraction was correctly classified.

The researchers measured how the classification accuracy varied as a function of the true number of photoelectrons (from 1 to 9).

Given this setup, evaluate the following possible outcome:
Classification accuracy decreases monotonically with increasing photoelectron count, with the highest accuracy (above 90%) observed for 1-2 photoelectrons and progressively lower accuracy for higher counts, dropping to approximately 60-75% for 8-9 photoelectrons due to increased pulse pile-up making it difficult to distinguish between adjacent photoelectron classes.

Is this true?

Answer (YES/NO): NO